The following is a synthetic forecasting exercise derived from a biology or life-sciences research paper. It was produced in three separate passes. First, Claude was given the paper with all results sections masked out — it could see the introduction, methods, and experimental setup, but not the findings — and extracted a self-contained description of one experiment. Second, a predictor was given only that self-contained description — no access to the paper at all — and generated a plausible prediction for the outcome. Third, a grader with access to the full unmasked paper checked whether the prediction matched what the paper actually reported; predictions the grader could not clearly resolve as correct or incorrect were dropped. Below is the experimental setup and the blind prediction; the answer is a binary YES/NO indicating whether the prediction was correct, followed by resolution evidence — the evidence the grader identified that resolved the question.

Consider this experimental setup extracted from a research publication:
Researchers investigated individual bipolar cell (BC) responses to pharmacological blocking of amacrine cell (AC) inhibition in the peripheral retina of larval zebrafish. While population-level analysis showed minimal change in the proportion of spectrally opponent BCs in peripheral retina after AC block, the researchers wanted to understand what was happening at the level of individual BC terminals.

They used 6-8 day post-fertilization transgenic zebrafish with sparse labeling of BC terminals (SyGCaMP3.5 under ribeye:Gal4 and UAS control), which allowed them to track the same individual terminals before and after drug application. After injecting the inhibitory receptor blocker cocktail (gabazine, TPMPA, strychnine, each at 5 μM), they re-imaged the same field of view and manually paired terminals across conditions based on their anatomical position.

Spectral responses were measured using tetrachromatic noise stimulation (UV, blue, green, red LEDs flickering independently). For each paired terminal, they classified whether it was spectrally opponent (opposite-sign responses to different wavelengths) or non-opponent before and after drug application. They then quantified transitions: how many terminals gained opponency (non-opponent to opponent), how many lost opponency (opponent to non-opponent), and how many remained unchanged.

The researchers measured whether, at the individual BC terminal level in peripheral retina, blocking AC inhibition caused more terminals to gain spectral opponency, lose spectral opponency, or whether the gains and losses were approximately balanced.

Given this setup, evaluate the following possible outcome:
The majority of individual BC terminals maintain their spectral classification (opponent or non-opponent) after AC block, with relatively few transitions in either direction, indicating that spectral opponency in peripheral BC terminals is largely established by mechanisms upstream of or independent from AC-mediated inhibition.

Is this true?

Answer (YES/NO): NO